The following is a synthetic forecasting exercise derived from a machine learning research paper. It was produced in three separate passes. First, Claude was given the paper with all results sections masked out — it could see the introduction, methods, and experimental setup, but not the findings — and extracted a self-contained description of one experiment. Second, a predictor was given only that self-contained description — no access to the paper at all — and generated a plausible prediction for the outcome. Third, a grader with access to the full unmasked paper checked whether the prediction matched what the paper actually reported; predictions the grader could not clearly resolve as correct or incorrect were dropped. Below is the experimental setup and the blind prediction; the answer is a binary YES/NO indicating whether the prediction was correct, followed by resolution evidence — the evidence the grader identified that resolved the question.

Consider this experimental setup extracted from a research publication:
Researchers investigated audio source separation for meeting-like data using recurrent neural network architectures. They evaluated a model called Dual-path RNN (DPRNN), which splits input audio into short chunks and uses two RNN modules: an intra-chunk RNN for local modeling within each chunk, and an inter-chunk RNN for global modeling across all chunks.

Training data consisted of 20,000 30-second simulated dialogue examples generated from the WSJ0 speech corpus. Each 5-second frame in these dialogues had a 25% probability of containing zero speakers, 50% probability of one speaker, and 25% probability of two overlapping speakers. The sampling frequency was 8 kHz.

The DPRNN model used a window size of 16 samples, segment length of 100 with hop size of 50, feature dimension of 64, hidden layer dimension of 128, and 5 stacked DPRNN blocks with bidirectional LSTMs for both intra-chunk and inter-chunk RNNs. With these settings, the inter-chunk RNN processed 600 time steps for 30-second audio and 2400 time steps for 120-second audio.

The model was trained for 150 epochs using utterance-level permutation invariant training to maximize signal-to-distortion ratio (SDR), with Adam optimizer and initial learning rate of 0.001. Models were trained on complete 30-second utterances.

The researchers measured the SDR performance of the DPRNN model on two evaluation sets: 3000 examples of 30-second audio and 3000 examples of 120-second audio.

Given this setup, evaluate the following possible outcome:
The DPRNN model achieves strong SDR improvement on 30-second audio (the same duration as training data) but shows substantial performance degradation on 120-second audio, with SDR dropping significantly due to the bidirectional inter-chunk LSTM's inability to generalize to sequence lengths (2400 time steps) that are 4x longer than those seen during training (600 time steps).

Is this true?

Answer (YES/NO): YES